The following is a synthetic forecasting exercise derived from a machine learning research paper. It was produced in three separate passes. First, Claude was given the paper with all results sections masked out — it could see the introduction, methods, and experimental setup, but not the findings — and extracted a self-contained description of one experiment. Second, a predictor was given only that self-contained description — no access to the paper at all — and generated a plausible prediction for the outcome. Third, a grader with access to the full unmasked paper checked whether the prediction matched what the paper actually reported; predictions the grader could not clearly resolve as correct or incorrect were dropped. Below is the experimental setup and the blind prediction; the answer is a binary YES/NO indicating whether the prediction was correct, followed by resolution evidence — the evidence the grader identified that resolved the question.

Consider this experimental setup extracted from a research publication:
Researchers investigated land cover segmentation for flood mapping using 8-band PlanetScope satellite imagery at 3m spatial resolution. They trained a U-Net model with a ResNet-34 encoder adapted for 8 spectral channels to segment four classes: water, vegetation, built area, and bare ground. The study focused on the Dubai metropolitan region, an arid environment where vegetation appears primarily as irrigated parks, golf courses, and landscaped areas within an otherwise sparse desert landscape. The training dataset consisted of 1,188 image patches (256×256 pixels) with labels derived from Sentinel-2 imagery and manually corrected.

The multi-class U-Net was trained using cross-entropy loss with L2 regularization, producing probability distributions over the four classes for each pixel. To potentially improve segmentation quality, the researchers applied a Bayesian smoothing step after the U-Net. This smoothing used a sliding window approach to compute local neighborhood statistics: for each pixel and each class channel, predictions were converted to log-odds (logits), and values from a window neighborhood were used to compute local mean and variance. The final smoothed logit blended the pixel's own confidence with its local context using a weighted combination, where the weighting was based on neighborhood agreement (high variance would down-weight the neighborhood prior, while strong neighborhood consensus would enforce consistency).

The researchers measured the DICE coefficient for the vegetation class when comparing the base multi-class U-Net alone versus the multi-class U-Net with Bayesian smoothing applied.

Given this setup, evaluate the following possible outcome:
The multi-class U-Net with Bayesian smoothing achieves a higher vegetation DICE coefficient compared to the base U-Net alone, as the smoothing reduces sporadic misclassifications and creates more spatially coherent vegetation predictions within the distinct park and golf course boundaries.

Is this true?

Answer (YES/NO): NO